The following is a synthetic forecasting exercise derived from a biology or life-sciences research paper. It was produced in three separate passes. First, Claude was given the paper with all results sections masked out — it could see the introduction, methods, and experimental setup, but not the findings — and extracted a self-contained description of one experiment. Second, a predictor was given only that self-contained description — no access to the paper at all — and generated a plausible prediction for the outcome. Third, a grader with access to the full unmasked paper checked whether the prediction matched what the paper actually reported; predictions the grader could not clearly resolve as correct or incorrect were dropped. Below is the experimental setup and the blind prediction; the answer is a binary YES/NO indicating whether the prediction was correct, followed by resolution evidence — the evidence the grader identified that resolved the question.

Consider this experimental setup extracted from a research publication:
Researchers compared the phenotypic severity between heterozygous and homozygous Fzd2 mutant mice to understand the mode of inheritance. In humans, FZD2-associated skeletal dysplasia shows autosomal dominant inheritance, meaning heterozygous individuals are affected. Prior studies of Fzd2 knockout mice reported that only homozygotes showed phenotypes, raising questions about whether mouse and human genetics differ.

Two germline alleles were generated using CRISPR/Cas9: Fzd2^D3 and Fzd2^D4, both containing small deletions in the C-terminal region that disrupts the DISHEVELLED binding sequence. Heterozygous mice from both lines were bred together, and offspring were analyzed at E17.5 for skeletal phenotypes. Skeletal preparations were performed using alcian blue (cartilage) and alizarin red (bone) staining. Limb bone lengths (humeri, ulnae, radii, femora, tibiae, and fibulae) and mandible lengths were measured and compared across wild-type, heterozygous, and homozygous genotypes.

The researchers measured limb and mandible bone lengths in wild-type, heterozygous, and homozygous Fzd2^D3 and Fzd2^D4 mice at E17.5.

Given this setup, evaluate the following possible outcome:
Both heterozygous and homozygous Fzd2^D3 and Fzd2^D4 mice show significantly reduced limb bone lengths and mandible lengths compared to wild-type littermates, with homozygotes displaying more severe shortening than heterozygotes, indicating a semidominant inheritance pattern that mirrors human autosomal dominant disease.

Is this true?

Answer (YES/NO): NO